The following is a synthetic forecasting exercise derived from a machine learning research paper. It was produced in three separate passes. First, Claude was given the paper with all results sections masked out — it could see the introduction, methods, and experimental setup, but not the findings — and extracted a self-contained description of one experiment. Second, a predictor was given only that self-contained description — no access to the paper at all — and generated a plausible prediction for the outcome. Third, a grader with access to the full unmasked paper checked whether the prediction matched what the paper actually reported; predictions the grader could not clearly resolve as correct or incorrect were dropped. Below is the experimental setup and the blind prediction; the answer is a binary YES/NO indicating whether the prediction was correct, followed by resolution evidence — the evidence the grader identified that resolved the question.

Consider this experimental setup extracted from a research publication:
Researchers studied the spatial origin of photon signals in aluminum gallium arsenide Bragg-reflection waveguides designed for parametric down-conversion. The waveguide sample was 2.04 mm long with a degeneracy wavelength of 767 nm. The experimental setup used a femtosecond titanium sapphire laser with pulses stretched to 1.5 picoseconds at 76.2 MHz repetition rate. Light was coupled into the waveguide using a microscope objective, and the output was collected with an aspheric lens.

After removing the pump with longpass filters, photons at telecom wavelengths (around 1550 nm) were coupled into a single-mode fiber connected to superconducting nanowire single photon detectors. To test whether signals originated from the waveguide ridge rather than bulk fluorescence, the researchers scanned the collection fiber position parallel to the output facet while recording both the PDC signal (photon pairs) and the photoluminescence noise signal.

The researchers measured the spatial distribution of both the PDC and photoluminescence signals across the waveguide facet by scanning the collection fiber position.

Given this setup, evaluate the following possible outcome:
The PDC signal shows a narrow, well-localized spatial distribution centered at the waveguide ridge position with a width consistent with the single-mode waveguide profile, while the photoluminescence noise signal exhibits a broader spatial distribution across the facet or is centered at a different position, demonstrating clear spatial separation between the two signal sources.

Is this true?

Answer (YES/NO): YES